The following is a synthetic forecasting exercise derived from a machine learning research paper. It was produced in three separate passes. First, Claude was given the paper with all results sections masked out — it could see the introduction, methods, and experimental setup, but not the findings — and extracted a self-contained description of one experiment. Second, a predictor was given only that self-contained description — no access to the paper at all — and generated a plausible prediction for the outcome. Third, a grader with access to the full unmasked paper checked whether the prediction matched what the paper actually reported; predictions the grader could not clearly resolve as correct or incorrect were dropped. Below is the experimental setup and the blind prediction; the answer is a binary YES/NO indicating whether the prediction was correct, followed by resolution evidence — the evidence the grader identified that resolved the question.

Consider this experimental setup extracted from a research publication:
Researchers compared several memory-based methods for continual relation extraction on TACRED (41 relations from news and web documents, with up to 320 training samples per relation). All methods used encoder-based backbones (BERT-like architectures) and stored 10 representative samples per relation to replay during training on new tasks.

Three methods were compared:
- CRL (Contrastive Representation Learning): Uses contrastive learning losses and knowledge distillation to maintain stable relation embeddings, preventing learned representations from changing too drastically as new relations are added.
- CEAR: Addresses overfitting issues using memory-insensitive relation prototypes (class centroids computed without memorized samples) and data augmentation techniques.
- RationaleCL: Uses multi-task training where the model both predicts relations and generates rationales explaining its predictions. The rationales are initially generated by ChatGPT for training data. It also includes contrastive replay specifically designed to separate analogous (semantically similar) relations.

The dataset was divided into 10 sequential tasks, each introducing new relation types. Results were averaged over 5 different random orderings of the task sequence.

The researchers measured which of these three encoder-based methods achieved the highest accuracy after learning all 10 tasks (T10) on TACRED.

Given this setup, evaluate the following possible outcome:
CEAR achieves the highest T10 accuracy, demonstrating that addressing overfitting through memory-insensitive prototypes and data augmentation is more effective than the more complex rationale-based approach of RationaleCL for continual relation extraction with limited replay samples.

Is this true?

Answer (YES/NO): NO